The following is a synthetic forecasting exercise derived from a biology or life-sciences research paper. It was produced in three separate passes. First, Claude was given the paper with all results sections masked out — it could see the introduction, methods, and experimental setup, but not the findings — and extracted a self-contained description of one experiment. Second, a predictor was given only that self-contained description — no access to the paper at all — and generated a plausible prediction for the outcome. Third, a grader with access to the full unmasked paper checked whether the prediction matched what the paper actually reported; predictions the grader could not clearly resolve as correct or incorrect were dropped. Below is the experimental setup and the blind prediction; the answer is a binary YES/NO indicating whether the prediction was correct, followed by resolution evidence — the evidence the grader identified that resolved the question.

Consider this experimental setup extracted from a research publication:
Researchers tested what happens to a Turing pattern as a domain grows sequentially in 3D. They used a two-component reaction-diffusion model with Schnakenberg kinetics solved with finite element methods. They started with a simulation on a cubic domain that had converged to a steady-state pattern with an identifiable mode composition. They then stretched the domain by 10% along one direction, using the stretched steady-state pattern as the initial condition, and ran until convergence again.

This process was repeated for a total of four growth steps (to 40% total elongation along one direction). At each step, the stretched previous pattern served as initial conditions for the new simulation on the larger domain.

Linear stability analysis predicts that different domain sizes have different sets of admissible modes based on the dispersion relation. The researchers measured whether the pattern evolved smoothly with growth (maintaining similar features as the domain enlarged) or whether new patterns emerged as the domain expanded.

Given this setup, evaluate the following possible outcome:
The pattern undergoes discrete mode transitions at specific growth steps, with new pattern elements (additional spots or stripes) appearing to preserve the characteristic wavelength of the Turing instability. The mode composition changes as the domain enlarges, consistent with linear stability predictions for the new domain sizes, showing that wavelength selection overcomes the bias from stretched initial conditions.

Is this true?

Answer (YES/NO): NO